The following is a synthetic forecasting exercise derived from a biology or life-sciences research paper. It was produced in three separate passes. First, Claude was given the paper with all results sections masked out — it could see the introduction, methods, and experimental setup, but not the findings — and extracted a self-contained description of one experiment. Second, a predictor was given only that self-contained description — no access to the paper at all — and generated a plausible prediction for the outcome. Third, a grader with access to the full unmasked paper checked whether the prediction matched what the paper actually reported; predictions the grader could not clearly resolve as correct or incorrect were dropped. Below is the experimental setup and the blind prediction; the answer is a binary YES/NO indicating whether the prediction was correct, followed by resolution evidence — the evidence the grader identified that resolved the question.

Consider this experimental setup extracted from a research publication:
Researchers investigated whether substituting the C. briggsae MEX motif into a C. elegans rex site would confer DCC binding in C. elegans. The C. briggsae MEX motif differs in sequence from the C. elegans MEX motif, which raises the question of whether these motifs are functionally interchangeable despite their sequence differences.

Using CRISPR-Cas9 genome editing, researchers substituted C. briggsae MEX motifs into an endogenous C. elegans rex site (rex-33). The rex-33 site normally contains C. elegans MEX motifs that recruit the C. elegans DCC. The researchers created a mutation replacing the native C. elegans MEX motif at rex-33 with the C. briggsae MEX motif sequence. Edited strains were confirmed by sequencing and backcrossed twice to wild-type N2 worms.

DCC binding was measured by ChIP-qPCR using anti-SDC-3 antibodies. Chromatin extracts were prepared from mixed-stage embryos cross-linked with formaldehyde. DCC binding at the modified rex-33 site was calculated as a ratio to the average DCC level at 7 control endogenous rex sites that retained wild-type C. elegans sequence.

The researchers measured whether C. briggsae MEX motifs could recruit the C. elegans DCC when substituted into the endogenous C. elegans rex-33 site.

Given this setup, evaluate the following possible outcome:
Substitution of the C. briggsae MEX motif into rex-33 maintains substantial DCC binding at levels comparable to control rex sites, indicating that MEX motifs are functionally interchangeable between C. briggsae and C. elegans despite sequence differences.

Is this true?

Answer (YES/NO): NO